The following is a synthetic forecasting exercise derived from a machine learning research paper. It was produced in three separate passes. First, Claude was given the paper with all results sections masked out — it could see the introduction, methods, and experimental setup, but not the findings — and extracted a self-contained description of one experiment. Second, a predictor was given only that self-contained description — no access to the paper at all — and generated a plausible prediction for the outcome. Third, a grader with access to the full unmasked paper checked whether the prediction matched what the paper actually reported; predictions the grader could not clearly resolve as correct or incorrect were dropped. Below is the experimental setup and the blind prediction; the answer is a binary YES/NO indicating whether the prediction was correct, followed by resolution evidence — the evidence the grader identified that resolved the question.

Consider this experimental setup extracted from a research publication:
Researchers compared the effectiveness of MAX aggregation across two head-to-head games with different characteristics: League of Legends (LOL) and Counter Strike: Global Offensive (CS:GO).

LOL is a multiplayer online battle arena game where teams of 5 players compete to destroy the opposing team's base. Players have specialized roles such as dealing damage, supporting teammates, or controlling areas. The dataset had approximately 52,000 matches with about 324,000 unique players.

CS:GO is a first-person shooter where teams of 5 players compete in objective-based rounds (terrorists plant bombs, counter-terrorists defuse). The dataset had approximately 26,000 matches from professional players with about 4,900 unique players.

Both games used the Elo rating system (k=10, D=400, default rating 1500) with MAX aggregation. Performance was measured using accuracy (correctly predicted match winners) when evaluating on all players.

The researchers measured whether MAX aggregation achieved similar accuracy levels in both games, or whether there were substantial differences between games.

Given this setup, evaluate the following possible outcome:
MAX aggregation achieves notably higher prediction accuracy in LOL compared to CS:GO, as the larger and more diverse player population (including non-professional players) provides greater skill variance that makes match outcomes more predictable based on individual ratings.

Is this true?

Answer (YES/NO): NO